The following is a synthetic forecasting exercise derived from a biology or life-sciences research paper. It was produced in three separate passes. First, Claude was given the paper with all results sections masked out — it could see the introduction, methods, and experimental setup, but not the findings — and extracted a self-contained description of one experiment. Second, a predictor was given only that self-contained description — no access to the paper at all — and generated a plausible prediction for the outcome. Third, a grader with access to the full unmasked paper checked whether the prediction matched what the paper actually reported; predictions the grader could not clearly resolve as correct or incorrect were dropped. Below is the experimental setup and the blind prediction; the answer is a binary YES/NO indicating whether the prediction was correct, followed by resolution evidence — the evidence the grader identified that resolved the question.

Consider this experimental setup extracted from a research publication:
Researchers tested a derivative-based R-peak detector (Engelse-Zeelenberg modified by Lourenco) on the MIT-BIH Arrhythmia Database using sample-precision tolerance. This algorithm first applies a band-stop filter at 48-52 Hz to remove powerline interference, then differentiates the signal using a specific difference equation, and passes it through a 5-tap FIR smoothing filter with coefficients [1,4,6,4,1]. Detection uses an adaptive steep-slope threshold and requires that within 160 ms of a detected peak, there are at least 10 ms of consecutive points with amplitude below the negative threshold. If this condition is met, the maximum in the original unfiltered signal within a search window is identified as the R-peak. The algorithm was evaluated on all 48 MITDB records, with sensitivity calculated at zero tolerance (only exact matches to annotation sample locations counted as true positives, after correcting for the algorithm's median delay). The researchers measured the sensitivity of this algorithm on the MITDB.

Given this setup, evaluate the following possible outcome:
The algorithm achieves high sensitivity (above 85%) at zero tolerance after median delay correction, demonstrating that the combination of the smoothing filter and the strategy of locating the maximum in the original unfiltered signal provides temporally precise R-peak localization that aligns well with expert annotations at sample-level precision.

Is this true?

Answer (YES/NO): NO